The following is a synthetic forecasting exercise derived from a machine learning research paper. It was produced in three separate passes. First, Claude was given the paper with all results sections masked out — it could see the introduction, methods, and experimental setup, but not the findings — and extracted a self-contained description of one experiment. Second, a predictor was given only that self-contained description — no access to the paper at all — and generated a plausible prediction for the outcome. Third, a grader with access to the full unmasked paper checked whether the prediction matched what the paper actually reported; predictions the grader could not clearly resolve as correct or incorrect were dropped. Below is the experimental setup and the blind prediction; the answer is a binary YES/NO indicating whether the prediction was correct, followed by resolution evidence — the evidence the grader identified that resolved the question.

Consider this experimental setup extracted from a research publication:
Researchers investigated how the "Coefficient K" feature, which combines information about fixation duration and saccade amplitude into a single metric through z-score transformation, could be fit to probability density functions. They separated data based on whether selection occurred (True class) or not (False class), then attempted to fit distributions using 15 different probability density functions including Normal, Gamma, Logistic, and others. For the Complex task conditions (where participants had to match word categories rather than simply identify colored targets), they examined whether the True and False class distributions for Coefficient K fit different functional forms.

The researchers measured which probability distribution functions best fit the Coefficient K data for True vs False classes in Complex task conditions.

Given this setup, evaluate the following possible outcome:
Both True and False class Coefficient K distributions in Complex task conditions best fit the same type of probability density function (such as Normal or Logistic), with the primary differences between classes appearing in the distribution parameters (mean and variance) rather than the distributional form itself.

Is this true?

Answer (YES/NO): NO